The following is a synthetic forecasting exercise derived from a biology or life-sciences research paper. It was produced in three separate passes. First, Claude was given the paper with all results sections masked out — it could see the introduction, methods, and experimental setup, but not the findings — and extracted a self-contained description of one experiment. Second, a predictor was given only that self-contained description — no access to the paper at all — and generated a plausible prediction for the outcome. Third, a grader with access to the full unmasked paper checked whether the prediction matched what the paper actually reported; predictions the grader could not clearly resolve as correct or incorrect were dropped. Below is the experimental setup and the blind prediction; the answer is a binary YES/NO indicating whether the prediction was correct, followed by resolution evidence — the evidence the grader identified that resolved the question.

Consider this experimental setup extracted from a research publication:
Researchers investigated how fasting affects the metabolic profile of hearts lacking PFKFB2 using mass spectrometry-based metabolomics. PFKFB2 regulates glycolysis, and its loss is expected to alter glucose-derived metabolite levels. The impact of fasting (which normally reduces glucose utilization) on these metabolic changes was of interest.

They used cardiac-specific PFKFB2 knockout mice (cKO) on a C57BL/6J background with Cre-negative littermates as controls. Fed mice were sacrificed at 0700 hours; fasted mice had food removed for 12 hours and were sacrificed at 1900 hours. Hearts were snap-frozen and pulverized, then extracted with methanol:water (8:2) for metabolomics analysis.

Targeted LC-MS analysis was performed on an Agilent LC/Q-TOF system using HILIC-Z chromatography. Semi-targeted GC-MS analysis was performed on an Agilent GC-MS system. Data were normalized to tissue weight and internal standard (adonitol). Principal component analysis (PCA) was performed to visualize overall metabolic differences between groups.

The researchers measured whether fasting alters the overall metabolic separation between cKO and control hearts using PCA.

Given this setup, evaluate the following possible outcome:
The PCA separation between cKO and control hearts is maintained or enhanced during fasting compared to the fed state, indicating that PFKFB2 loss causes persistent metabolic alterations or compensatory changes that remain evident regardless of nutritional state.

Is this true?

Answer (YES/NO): NO